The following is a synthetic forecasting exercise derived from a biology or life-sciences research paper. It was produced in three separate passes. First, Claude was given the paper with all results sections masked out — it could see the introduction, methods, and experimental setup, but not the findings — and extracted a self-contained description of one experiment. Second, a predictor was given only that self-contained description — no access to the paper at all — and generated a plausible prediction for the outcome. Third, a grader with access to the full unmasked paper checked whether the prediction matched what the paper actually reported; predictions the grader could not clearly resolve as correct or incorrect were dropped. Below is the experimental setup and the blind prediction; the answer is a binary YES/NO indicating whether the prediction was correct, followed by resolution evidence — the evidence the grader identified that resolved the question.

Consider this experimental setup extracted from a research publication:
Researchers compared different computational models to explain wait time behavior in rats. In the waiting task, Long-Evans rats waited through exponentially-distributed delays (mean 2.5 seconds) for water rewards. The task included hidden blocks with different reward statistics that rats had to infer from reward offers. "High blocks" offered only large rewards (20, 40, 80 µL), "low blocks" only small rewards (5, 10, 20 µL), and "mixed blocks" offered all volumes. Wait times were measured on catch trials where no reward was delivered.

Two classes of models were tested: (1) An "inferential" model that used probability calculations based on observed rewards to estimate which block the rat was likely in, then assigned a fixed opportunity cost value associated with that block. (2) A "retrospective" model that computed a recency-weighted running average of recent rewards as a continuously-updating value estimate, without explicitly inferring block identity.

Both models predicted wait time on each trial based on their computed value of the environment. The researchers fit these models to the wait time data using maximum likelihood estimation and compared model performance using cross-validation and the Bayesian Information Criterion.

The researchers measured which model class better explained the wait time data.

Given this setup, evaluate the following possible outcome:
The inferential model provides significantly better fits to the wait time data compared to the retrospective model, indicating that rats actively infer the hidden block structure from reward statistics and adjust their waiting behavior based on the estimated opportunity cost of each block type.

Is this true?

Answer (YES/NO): YES